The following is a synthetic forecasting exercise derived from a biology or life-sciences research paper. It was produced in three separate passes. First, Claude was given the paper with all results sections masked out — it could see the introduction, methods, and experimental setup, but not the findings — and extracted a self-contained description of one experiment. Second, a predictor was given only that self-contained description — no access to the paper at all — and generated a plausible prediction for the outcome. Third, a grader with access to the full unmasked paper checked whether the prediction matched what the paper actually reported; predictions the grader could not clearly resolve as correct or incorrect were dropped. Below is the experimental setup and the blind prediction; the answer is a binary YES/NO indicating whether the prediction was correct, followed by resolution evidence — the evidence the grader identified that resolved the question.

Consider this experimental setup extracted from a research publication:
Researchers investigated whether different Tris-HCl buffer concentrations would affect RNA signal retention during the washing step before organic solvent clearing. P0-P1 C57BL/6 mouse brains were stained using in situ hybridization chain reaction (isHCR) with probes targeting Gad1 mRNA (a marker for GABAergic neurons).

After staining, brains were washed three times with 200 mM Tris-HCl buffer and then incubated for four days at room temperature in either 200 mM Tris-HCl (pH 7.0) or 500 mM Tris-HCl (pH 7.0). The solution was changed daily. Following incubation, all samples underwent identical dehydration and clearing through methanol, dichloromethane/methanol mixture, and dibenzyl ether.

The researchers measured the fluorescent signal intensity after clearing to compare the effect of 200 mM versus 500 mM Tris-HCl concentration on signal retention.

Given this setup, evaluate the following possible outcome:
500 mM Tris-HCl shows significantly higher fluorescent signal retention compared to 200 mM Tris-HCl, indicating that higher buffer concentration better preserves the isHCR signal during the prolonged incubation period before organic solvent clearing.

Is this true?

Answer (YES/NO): YES